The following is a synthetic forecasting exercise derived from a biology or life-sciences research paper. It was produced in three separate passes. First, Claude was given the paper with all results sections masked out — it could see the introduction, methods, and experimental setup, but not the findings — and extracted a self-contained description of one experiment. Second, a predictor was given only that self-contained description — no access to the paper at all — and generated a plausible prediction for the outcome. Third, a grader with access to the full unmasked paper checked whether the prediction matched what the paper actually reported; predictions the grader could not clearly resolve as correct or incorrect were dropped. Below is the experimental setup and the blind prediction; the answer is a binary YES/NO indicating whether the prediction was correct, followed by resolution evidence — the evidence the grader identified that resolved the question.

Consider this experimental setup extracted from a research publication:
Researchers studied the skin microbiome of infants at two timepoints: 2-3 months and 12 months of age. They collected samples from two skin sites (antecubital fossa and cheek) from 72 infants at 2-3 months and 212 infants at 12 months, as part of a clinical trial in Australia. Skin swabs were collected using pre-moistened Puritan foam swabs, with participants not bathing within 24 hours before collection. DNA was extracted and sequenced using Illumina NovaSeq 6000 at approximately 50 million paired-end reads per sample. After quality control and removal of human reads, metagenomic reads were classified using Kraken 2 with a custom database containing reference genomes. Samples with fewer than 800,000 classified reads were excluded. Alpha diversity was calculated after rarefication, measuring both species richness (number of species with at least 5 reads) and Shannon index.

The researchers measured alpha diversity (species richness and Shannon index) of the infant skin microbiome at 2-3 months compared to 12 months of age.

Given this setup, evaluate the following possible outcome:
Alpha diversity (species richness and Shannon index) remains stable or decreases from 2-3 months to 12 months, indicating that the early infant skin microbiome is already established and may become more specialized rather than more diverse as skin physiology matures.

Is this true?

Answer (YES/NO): NO